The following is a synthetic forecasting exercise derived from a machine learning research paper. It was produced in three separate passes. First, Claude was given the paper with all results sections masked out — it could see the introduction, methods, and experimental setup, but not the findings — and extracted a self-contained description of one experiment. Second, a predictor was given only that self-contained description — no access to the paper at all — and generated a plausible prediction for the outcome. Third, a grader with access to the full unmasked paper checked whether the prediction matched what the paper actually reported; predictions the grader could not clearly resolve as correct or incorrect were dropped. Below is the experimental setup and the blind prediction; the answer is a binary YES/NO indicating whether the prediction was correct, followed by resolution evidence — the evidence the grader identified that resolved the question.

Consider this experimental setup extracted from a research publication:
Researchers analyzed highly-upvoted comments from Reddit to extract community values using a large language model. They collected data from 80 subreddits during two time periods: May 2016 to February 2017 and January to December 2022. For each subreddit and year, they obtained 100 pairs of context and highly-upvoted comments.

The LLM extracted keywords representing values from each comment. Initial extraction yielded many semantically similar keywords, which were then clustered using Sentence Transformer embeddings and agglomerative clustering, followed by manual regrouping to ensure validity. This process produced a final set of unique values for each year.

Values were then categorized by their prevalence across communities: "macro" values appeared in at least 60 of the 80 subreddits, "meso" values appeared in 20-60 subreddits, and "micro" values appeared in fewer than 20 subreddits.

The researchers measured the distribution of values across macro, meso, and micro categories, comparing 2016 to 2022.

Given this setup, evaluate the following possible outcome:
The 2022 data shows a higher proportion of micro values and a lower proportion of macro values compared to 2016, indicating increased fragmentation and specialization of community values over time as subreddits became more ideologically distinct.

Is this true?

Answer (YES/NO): NO